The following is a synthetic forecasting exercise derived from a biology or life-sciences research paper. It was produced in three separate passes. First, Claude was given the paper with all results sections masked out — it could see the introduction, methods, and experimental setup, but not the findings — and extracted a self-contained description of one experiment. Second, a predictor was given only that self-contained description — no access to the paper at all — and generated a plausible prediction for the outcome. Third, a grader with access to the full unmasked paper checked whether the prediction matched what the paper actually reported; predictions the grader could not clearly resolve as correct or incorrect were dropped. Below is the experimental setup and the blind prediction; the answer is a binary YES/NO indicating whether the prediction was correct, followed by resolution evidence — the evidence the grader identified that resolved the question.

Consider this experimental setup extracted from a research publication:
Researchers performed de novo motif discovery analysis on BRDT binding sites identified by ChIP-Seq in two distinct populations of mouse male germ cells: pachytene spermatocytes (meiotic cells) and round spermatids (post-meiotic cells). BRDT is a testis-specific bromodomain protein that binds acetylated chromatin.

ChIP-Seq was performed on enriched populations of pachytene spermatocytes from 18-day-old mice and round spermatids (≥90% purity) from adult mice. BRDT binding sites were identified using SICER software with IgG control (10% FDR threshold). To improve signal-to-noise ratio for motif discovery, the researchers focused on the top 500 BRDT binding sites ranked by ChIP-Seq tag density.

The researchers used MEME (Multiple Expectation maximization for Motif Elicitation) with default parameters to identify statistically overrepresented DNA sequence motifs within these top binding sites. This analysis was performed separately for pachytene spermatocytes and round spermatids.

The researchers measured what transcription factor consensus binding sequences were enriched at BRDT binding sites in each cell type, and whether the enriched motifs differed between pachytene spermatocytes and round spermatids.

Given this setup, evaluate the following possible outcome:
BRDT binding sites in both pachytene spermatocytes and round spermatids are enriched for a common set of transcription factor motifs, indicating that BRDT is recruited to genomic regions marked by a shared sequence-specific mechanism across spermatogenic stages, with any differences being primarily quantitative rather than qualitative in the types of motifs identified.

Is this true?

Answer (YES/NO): NO